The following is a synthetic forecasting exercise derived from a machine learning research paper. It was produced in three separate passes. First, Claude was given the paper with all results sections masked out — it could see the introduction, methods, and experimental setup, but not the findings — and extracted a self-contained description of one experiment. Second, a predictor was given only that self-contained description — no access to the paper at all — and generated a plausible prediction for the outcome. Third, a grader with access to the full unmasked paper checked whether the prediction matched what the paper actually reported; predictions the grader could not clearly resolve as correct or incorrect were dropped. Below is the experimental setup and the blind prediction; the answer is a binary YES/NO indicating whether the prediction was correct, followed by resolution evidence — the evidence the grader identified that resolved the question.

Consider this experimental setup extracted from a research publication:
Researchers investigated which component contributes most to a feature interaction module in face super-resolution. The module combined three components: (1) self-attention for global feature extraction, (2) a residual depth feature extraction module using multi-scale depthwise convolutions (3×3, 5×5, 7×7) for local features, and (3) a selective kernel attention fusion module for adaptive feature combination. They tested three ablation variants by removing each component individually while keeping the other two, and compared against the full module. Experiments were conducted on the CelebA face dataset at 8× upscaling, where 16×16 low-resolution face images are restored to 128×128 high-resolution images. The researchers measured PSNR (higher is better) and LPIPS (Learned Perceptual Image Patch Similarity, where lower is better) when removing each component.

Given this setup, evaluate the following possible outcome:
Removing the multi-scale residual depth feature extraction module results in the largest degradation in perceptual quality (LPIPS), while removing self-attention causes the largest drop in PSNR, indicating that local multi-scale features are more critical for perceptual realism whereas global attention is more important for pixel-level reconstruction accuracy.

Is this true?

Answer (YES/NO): NO